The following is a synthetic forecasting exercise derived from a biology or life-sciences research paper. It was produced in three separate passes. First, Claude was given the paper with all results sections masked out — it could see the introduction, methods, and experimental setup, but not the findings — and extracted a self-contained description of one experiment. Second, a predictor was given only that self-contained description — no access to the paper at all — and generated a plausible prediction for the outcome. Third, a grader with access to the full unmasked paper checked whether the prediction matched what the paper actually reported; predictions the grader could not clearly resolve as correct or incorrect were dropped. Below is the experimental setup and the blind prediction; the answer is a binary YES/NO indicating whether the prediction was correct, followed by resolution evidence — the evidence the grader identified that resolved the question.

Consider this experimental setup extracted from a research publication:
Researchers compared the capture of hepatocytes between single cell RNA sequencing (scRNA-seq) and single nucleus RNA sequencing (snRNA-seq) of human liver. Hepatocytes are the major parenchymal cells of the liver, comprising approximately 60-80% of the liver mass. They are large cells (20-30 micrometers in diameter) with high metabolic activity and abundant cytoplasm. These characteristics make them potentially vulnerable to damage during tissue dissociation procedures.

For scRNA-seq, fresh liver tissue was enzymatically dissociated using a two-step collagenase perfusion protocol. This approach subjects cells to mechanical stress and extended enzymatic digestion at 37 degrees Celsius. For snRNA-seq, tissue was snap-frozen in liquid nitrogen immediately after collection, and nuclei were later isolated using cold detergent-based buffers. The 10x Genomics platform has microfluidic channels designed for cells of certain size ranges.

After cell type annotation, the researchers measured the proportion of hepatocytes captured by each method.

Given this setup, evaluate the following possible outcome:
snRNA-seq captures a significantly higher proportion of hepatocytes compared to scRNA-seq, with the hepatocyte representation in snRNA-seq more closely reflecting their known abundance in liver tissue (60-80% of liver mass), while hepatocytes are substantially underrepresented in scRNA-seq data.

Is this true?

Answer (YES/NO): NO